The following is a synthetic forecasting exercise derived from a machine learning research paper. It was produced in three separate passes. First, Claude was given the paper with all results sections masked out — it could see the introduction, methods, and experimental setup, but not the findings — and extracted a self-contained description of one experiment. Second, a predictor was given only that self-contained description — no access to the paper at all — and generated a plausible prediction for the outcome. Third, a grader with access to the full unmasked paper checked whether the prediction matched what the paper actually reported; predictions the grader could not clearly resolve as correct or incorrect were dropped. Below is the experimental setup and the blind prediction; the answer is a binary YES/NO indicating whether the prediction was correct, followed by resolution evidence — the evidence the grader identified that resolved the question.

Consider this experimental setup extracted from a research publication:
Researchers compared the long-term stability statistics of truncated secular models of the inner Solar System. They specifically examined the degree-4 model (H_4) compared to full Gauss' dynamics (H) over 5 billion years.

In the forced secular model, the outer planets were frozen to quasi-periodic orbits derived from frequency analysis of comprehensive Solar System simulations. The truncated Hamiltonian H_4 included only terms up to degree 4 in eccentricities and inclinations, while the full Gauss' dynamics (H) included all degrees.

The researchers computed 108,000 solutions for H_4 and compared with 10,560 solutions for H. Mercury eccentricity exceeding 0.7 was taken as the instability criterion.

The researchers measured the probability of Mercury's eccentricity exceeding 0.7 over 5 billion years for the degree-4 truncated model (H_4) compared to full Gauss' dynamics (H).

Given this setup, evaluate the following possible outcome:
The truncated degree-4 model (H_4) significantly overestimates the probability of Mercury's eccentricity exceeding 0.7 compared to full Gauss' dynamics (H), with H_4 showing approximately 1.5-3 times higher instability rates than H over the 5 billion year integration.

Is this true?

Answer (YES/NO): NO